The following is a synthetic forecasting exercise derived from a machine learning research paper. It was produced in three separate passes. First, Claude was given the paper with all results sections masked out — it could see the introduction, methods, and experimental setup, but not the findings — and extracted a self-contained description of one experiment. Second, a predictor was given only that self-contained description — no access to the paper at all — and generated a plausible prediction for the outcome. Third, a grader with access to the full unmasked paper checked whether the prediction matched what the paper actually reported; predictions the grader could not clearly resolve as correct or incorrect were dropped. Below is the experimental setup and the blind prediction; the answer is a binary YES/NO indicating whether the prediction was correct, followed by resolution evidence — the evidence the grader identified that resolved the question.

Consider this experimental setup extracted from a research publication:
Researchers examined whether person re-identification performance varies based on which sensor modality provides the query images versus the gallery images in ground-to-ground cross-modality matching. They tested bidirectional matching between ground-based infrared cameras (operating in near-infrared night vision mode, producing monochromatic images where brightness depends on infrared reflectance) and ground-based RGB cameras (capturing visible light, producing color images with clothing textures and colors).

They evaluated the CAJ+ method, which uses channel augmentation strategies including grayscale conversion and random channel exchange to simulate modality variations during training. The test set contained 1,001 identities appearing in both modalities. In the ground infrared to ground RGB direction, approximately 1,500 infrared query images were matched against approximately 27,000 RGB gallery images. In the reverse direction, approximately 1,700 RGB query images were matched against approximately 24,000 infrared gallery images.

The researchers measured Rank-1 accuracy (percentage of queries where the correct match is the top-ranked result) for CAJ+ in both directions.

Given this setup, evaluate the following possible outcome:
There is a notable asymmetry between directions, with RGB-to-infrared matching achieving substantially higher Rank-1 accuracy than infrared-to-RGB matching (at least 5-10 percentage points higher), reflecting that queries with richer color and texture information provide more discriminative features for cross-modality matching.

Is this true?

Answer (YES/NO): NO